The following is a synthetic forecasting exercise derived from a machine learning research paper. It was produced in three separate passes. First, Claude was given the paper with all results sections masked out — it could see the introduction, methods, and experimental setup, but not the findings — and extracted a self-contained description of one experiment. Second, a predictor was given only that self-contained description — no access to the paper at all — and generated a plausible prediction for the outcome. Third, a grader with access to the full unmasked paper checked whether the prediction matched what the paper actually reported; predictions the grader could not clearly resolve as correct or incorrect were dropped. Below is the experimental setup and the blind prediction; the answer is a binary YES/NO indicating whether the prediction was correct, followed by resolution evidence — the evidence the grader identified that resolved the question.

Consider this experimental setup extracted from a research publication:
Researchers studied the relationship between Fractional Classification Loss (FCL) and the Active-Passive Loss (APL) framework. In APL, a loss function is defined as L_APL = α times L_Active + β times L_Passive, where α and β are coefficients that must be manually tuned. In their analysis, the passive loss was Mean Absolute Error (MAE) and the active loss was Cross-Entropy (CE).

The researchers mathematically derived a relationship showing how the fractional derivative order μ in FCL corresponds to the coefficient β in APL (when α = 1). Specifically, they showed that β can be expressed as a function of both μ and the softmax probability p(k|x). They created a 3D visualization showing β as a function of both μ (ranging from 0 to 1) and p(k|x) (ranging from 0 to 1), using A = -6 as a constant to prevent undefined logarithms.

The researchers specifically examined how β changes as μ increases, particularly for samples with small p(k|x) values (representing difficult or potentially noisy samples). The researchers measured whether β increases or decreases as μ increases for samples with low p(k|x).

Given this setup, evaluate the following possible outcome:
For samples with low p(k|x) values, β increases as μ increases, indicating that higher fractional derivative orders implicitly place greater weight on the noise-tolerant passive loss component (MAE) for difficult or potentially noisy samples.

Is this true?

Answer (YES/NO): YES